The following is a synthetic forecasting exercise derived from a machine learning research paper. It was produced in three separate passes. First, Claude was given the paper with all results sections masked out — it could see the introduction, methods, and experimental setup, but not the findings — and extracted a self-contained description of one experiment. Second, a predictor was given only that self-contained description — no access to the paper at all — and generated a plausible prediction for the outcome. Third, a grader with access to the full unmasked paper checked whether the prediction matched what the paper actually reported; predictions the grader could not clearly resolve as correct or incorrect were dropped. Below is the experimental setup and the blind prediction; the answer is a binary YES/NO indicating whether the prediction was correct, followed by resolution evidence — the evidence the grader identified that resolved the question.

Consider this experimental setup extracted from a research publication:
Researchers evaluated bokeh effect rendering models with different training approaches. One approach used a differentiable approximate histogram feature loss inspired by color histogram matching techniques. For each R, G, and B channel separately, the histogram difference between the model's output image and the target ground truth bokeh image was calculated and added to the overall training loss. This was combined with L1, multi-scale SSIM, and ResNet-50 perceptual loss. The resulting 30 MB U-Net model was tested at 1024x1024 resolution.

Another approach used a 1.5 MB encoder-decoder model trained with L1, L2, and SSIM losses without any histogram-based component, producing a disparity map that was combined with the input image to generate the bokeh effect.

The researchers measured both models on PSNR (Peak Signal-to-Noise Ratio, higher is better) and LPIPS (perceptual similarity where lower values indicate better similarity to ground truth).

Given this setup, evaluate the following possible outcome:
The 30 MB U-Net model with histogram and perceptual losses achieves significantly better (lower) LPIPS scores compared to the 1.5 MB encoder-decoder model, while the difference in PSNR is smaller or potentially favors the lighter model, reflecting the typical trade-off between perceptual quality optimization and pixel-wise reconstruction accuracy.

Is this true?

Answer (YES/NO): NO